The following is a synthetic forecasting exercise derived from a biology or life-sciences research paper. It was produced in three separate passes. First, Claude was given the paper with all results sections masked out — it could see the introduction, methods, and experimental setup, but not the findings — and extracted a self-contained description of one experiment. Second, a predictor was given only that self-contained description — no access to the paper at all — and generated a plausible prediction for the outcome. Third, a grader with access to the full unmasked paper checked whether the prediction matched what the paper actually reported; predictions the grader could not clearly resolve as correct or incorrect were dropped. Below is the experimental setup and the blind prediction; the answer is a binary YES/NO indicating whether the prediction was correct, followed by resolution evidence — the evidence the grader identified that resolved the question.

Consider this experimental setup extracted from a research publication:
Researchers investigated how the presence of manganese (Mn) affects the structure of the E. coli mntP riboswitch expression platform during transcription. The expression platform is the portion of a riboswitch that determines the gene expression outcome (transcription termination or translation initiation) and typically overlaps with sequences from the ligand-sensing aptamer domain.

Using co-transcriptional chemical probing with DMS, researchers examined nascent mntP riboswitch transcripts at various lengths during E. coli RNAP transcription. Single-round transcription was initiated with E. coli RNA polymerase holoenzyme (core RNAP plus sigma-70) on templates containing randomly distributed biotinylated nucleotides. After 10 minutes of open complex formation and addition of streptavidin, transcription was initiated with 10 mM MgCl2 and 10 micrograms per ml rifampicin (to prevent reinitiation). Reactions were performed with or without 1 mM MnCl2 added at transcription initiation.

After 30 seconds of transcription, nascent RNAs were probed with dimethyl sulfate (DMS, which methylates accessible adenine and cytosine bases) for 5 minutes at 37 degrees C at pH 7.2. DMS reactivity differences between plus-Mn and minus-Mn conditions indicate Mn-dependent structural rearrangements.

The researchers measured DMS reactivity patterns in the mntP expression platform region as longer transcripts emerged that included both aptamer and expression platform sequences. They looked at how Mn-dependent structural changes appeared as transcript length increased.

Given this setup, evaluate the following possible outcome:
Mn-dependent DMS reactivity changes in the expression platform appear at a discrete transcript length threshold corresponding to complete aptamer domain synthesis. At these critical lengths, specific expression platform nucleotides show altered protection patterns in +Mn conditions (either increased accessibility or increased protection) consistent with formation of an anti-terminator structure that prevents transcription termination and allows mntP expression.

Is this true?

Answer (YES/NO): NO